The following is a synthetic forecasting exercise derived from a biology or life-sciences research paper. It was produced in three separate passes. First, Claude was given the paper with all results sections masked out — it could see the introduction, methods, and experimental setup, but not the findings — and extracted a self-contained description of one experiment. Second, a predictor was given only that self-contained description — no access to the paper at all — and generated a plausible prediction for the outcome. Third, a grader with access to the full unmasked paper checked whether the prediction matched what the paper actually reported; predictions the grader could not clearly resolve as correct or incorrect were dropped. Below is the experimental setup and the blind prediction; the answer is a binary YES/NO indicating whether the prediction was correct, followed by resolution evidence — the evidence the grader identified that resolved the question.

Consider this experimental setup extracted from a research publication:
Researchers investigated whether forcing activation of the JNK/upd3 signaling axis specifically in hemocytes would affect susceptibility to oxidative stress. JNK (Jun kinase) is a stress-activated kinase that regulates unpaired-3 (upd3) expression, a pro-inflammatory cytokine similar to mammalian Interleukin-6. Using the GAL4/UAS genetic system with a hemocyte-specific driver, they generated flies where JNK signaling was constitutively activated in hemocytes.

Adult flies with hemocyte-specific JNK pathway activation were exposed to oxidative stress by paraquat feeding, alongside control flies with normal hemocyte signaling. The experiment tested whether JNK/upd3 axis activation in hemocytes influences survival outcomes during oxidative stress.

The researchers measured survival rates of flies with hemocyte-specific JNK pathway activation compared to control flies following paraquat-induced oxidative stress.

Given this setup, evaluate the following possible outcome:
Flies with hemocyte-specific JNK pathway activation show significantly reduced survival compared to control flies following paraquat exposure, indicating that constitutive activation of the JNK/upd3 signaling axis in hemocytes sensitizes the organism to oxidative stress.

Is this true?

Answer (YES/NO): YES